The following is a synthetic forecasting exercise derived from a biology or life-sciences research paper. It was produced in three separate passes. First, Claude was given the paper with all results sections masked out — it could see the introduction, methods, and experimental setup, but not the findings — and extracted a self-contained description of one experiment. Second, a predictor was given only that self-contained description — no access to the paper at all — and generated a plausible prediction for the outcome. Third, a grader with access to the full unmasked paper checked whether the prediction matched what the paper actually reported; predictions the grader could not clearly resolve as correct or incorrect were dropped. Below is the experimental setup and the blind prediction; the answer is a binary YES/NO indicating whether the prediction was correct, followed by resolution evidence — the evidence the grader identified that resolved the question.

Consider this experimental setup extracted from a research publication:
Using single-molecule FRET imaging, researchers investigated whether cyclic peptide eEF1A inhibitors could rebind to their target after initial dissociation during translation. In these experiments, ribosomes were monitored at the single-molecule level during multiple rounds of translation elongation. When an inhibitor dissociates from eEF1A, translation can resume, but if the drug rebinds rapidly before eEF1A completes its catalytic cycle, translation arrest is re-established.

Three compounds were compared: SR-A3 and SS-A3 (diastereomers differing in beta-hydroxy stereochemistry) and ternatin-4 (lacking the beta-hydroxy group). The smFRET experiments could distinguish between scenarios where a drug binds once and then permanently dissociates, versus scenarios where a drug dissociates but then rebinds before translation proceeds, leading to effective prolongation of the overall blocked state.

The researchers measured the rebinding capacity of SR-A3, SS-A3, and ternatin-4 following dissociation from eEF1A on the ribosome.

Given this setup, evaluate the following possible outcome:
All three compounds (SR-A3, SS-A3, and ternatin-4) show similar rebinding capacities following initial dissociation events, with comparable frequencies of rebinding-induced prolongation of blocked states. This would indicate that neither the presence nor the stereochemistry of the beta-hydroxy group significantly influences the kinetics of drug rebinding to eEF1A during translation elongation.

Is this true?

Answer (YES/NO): NO